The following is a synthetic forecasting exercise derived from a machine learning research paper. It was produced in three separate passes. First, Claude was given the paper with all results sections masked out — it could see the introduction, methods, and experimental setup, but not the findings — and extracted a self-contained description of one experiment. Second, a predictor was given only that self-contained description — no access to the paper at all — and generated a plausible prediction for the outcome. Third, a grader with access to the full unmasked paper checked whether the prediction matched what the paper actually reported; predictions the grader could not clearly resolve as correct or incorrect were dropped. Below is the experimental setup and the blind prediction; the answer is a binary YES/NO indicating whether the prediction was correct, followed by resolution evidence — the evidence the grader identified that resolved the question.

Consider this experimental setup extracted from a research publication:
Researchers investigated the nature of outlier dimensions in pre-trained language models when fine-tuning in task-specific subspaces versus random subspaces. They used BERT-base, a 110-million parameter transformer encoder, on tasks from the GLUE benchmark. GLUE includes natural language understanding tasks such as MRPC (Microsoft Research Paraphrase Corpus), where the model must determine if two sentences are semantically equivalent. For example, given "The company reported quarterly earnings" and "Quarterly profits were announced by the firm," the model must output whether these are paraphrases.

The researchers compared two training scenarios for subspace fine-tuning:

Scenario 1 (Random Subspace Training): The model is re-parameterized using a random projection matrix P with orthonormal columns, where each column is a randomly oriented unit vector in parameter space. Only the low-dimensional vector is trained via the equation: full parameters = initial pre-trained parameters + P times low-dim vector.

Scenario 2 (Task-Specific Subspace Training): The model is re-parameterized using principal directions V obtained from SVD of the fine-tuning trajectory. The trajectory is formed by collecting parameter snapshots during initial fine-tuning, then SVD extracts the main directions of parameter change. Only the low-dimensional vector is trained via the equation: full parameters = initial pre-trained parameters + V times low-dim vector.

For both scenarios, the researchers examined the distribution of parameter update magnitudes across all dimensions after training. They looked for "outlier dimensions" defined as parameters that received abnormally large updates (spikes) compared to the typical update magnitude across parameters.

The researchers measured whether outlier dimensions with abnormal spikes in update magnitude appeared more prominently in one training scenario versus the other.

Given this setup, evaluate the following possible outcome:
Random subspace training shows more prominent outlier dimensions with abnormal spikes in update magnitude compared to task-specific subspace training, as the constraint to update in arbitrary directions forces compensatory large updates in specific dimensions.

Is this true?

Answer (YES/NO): NO